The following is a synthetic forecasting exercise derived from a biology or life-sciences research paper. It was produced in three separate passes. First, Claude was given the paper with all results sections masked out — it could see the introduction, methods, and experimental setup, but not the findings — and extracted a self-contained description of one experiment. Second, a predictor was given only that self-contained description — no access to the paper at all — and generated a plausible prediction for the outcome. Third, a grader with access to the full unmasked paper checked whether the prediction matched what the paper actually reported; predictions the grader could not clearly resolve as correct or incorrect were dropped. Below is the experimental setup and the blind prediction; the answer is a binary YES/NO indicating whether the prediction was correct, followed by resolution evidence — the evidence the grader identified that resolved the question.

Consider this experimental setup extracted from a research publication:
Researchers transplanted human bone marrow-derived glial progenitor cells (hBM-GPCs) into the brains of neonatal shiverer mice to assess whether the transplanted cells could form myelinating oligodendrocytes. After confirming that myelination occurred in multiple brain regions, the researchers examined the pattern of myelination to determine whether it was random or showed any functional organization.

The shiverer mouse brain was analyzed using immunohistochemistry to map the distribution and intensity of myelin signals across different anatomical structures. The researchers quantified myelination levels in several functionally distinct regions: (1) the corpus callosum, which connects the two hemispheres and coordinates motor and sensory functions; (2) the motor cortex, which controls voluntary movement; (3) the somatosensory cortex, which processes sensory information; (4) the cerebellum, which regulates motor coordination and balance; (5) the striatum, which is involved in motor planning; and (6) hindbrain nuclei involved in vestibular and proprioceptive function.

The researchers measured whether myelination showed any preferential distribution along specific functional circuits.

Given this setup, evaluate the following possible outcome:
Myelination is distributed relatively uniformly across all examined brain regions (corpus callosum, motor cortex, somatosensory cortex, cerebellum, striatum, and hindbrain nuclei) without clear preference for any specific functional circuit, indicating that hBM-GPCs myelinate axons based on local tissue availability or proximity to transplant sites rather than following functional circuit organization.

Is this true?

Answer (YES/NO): NO